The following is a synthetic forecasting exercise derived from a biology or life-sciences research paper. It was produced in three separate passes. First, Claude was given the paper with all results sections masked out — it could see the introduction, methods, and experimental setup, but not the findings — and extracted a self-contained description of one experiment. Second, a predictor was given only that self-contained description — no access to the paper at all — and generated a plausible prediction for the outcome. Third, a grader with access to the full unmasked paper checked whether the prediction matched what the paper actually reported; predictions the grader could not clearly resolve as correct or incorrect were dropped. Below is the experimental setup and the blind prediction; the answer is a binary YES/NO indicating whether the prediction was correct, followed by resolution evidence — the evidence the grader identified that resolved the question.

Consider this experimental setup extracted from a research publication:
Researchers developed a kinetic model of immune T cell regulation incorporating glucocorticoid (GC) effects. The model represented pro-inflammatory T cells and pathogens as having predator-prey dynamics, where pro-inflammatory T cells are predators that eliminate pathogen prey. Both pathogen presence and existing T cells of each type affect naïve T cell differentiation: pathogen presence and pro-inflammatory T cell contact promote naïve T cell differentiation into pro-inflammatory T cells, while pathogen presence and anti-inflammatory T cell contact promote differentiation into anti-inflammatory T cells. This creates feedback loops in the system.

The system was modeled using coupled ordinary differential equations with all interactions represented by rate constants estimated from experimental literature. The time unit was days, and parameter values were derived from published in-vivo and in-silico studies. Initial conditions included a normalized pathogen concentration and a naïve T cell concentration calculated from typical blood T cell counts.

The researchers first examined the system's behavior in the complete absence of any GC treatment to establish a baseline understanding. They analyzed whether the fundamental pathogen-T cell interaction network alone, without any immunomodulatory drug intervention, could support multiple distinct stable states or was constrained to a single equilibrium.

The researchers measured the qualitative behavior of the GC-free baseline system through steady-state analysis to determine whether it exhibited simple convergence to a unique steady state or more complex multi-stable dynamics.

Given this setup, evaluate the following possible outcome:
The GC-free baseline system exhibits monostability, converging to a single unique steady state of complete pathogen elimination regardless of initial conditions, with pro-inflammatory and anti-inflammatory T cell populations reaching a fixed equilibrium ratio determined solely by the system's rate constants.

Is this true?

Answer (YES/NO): NO